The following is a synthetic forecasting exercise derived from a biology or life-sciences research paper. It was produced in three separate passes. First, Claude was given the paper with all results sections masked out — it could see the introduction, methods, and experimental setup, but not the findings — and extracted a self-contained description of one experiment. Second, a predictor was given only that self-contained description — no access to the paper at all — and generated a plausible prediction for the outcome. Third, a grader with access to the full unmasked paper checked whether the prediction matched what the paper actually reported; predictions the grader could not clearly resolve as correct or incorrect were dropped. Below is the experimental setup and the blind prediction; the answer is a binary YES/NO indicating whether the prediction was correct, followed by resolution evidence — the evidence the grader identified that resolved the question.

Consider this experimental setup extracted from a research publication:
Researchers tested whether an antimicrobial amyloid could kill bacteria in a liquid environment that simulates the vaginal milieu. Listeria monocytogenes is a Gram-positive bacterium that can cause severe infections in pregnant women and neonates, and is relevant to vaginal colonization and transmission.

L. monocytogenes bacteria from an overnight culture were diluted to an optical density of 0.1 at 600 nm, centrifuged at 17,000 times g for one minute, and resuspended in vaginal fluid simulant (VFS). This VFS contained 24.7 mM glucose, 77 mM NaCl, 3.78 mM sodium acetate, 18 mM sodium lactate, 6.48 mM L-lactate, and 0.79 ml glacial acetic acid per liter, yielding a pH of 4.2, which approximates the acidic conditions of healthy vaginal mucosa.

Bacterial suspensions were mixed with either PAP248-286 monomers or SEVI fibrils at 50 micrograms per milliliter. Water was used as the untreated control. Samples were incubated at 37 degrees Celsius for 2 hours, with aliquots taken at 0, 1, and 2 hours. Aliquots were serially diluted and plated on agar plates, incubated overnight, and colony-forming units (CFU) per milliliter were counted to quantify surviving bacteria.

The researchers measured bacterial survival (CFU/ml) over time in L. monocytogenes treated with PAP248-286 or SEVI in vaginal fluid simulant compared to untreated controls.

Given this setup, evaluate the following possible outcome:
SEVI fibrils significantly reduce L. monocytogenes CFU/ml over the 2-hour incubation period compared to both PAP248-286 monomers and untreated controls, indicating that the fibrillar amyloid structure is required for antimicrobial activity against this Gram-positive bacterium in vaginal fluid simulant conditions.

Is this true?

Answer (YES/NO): NO